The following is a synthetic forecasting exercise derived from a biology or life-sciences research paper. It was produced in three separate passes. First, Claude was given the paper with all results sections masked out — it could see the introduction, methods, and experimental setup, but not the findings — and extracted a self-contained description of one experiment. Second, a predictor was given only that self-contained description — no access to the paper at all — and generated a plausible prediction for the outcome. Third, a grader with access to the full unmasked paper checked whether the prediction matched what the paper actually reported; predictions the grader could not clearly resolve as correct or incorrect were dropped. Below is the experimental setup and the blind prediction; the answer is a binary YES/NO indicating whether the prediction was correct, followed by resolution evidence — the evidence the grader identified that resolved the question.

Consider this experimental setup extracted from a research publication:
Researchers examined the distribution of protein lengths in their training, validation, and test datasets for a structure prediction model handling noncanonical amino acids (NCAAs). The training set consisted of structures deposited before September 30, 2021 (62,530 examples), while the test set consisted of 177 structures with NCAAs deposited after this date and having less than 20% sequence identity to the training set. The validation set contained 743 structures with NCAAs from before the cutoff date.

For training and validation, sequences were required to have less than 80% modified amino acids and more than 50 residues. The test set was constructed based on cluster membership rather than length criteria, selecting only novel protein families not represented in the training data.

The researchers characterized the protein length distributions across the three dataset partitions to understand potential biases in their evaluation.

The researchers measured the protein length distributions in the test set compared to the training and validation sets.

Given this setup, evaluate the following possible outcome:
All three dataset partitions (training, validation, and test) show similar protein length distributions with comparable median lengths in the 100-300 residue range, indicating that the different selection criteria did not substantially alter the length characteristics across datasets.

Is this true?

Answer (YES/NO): NO